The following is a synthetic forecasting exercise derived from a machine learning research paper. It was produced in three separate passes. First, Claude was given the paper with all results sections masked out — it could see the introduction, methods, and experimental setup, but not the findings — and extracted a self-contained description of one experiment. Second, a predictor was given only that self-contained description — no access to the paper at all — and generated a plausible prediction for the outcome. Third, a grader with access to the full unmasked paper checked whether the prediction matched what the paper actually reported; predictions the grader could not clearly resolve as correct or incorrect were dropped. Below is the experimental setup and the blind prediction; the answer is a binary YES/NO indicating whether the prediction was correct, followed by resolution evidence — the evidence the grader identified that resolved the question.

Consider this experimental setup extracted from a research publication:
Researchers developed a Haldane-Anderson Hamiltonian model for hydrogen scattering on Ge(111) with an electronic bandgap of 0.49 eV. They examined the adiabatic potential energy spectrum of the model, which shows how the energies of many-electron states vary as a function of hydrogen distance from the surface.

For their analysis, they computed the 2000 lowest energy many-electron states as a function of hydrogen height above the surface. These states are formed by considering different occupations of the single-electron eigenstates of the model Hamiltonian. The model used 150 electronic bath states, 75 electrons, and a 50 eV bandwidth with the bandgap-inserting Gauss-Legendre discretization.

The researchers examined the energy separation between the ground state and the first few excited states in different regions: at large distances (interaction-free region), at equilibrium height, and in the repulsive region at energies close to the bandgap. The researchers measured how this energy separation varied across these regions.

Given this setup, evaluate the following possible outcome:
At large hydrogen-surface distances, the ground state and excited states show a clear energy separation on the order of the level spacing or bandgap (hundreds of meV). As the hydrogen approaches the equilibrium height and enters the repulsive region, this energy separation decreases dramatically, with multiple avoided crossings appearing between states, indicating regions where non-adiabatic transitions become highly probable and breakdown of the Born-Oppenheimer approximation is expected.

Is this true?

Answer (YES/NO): YES